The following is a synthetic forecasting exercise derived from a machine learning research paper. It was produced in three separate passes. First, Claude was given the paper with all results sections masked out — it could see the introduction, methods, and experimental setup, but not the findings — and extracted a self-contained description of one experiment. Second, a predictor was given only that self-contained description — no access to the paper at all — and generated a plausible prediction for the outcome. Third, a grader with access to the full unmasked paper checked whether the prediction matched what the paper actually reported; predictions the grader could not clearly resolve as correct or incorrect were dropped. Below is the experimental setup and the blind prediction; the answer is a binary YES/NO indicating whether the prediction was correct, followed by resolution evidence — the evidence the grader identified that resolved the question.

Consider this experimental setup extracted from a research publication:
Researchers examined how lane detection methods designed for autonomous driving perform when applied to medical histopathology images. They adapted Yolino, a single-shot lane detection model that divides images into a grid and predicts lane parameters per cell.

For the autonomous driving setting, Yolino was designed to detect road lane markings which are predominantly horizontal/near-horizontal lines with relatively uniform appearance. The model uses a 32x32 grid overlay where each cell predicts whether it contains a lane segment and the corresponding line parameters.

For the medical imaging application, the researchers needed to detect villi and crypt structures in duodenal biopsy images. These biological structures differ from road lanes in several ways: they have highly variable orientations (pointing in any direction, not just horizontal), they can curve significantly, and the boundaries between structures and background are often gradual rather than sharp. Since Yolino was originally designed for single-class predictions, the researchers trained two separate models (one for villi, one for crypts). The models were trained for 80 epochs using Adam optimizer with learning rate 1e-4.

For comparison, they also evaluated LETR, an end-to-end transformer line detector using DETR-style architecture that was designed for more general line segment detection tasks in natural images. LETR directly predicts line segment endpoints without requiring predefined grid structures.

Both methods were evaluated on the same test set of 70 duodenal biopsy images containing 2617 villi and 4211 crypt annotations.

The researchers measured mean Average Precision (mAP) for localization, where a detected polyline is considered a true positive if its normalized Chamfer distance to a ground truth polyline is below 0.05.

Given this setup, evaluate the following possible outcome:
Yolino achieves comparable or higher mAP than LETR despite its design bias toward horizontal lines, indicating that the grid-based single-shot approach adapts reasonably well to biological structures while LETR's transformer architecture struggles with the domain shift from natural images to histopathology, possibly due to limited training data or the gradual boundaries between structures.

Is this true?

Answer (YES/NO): NO